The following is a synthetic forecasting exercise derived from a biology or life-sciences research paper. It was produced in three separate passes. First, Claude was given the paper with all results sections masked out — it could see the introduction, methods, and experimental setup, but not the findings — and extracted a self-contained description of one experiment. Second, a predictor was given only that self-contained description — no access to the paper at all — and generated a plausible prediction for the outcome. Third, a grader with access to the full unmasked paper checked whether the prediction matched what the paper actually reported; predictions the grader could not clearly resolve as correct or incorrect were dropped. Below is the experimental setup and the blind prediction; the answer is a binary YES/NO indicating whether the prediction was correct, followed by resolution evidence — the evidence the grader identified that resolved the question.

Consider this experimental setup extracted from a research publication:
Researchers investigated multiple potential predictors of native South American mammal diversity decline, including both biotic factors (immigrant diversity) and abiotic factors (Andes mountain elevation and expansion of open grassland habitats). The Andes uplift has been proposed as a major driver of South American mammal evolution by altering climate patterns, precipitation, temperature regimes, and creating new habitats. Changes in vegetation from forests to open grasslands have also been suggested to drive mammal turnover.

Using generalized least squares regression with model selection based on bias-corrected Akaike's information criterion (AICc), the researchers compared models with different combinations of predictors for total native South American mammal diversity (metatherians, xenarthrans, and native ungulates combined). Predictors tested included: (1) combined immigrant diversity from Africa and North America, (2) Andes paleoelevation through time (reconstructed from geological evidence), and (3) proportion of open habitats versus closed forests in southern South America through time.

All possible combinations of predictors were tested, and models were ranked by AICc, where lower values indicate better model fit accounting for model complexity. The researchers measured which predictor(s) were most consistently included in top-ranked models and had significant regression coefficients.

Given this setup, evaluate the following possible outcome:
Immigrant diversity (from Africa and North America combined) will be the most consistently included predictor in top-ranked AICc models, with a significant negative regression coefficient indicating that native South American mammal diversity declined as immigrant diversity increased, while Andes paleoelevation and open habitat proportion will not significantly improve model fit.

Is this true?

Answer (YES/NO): NO